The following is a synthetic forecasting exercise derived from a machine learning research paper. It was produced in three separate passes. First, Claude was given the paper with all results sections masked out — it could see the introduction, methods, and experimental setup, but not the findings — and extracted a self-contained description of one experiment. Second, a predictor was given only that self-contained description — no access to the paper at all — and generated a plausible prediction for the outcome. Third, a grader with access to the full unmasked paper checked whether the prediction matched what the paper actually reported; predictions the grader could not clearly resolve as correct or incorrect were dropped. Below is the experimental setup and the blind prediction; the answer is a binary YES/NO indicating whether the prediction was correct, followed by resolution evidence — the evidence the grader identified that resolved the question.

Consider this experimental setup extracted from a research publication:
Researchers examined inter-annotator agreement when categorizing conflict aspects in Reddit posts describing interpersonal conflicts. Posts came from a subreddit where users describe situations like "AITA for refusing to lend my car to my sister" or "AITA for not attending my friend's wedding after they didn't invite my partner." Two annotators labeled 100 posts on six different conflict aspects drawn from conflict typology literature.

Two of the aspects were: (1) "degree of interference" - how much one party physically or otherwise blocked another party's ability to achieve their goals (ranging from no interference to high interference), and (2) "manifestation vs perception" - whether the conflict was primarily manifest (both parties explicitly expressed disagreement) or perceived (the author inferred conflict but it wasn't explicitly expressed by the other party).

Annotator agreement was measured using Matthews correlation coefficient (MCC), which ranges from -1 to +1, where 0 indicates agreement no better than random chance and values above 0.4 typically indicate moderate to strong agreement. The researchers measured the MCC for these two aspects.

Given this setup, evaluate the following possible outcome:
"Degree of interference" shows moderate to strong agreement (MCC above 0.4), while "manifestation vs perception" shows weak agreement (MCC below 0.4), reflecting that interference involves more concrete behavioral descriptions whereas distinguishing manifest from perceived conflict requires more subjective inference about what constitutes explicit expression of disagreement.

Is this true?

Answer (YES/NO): NO